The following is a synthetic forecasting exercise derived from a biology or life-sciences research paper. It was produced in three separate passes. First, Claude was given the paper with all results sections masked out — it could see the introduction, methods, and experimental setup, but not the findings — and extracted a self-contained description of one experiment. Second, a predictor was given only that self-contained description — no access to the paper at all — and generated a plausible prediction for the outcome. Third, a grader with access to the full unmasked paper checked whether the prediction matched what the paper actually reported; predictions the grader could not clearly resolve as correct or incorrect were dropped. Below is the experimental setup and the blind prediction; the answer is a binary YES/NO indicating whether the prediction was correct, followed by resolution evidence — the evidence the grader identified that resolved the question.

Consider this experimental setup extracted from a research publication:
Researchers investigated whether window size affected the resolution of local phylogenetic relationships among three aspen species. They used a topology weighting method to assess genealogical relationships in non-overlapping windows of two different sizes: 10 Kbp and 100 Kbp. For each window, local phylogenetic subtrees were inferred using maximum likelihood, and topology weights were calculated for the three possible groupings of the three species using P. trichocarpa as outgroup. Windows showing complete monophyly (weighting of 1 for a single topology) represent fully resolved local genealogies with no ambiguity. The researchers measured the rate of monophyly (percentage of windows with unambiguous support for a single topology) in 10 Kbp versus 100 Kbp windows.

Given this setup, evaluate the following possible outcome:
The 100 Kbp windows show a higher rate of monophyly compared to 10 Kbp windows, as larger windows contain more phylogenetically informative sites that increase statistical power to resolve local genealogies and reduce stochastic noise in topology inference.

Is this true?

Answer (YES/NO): YES